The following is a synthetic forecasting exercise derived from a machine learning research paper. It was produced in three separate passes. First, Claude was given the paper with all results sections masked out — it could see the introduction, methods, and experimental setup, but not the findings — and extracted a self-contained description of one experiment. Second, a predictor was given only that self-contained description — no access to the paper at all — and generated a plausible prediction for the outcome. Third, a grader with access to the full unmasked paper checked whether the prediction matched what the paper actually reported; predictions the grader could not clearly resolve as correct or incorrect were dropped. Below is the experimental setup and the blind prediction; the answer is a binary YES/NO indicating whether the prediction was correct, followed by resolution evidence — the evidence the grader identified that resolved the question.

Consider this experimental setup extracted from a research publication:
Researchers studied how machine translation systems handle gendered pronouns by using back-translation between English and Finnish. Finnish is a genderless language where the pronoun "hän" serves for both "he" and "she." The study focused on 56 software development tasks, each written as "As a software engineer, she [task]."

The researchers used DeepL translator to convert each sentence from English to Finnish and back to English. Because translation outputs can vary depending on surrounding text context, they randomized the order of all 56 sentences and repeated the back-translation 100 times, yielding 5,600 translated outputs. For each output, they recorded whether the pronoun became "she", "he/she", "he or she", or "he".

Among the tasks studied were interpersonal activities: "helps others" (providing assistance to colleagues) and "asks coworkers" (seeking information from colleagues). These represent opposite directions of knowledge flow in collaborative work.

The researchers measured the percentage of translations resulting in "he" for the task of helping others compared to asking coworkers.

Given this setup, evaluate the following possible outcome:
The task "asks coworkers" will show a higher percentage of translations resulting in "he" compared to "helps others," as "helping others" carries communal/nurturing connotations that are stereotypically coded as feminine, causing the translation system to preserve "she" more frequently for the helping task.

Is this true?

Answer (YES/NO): NO